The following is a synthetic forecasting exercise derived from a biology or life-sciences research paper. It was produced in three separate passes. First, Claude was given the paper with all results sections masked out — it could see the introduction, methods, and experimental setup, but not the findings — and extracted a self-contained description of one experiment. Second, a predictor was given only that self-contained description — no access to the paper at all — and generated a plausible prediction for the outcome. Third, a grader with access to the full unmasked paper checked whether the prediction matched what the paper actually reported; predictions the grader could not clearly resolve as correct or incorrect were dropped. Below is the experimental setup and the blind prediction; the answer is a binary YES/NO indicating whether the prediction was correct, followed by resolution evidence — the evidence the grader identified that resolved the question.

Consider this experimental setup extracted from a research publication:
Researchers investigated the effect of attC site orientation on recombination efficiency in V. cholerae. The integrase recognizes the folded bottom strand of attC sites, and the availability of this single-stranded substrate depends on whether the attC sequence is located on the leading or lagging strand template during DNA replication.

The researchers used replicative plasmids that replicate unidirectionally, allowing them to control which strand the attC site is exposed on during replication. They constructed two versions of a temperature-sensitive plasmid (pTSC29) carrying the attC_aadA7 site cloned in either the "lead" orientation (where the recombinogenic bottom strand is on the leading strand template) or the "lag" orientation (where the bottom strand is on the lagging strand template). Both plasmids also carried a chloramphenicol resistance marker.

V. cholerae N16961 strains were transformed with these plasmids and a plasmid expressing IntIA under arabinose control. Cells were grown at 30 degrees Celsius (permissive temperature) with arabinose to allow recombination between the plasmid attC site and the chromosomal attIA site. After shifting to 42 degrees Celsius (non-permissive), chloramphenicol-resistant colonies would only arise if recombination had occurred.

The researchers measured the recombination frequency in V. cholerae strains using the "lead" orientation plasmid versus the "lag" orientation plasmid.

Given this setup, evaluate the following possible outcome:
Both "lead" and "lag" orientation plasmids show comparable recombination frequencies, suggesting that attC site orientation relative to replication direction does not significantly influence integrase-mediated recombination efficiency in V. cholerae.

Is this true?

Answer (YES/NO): NO